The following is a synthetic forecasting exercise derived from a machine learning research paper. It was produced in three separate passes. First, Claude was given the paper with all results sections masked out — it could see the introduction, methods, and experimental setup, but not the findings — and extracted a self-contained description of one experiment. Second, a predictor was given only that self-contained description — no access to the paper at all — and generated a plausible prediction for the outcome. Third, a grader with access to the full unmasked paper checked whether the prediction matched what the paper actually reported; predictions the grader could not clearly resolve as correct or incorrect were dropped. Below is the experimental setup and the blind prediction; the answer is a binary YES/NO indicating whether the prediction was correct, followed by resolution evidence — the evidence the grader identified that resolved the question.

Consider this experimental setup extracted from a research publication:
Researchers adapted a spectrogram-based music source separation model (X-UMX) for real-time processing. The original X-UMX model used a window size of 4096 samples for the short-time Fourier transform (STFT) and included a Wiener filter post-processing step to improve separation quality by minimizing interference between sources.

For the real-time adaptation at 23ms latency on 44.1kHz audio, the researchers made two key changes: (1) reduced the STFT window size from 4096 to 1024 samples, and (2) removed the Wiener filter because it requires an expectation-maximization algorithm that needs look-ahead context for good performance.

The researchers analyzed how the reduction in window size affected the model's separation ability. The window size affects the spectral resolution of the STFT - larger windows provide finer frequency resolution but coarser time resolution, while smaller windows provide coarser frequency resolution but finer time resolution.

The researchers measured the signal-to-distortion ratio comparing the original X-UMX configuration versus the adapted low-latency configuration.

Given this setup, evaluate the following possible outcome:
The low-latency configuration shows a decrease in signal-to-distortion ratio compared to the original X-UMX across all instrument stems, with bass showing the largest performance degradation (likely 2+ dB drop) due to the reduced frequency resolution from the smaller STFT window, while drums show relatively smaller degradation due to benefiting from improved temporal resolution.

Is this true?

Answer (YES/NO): NO